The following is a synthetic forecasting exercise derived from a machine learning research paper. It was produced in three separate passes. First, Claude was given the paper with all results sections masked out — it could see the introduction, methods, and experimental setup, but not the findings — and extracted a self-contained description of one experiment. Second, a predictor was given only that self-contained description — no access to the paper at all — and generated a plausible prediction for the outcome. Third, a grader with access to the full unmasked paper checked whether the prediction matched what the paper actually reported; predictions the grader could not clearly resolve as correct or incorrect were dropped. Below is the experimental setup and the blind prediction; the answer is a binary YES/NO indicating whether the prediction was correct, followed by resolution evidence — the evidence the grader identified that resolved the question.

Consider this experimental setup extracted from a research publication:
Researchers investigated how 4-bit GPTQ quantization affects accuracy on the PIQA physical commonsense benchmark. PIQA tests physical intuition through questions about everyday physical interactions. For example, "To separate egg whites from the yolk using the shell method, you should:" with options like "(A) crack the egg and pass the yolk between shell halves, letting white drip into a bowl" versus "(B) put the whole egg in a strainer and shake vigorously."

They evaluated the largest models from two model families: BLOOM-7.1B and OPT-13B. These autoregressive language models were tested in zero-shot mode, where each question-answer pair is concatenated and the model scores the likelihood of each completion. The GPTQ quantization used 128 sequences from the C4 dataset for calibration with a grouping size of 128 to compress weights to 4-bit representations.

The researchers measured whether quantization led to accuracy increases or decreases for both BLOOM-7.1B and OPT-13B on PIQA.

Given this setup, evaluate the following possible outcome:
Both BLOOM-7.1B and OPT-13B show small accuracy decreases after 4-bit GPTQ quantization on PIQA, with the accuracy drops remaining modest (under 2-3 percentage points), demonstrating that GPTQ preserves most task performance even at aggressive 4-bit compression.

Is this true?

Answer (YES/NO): NO